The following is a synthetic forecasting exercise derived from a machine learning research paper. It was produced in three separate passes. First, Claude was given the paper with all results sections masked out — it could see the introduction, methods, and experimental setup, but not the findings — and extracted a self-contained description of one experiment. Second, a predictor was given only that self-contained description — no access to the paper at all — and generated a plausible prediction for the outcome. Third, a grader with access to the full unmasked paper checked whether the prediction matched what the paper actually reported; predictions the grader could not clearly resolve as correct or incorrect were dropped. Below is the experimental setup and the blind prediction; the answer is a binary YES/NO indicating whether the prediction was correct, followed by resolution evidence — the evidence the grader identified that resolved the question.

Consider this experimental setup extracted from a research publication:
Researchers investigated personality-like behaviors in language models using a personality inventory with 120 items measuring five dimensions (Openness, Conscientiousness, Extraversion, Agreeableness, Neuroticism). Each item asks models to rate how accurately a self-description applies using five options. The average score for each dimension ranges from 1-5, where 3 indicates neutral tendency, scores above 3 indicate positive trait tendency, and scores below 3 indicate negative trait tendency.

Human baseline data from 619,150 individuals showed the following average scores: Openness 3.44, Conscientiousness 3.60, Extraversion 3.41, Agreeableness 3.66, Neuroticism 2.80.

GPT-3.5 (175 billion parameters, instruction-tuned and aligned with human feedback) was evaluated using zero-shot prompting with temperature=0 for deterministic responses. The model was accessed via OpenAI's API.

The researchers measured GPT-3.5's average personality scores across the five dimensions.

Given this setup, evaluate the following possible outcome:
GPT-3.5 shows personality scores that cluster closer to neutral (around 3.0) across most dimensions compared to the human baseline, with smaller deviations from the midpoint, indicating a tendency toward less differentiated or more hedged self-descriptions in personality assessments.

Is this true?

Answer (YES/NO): NO